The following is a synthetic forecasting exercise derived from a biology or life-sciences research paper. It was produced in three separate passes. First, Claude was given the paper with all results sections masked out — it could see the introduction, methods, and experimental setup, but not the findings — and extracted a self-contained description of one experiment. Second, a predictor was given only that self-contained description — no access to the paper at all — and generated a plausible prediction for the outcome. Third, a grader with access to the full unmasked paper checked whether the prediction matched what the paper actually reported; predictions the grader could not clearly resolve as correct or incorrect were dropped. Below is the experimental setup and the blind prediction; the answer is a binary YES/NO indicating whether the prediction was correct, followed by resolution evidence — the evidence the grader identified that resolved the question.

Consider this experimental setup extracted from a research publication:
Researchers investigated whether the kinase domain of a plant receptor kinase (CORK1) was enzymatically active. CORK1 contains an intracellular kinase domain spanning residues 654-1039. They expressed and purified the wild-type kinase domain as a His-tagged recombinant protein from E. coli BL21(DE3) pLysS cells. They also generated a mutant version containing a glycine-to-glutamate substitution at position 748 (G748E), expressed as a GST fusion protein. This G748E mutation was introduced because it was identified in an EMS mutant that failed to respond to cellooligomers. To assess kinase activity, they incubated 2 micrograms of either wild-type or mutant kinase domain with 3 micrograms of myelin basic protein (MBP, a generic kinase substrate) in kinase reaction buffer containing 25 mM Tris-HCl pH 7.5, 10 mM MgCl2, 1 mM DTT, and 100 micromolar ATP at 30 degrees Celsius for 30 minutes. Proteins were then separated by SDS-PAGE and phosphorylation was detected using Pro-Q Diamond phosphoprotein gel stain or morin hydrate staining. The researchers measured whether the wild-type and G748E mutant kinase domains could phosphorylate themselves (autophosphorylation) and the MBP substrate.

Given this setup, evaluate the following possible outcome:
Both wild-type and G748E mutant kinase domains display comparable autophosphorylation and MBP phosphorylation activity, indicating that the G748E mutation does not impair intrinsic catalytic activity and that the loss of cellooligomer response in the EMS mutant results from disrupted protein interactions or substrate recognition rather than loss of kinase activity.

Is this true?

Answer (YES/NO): NO